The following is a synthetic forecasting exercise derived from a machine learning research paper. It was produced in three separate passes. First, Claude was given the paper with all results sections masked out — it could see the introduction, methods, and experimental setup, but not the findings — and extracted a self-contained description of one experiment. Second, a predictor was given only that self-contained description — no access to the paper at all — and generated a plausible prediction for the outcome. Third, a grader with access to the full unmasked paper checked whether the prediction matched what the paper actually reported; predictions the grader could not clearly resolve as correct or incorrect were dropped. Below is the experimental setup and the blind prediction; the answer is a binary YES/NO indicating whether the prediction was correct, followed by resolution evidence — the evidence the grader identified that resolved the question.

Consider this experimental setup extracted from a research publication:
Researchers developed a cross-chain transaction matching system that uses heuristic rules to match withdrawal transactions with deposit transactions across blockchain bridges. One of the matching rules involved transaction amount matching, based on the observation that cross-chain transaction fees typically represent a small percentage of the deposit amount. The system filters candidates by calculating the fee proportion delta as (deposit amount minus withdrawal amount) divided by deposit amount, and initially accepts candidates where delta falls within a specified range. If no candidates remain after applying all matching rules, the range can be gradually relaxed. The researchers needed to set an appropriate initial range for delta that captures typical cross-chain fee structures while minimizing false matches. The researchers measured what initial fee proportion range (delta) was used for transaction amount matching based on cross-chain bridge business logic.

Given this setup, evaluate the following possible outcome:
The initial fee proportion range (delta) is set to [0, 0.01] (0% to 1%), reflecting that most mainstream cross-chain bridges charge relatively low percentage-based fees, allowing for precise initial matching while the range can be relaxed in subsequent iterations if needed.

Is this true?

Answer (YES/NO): NO